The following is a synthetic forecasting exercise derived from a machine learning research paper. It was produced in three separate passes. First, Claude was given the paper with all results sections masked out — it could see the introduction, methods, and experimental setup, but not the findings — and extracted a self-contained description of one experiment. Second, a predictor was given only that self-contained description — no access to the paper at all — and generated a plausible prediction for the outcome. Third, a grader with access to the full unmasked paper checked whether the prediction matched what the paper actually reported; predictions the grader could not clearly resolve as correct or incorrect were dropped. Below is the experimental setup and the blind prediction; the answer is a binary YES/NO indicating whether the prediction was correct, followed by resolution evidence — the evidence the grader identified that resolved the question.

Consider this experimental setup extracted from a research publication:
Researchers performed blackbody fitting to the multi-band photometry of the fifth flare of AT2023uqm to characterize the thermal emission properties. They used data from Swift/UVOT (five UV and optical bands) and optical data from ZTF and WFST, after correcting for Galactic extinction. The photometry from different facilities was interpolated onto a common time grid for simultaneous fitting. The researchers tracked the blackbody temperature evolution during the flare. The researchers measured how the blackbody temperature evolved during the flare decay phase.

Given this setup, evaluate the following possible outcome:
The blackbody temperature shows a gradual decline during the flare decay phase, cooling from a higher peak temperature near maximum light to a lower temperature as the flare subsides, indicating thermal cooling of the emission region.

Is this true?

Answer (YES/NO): NO